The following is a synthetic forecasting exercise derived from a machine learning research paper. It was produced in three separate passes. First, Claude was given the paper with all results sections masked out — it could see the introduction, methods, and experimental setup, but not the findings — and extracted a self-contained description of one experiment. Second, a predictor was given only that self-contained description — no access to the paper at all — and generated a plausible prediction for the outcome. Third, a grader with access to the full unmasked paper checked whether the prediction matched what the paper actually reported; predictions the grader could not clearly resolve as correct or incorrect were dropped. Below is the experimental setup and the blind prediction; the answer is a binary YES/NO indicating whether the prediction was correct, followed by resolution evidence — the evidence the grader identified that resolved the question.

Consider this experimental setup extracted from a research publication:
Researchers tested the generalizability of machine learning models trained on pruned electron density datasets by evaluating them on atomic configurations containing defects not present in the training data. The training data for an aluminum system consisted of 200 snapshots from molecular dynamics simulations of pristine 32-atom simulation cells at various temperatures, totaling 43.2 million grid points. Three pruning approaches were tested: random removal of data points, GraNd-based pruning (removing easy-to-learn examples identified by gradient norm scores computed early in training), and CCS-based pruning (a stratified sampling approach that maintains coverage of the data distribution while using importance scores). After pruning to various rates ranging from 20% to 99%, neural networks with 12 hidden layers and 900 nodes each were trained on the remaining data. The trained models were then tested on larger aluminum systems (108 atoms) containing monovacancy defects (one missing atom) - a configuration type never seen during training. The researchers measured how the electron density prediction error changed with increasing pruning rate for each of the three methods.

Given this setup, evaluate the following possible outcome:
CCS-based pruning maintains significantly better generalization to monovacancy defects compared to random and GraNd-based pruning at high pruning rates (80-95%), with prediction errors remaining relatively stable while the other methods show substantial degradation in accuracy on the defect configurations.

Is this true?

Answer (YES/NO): NO